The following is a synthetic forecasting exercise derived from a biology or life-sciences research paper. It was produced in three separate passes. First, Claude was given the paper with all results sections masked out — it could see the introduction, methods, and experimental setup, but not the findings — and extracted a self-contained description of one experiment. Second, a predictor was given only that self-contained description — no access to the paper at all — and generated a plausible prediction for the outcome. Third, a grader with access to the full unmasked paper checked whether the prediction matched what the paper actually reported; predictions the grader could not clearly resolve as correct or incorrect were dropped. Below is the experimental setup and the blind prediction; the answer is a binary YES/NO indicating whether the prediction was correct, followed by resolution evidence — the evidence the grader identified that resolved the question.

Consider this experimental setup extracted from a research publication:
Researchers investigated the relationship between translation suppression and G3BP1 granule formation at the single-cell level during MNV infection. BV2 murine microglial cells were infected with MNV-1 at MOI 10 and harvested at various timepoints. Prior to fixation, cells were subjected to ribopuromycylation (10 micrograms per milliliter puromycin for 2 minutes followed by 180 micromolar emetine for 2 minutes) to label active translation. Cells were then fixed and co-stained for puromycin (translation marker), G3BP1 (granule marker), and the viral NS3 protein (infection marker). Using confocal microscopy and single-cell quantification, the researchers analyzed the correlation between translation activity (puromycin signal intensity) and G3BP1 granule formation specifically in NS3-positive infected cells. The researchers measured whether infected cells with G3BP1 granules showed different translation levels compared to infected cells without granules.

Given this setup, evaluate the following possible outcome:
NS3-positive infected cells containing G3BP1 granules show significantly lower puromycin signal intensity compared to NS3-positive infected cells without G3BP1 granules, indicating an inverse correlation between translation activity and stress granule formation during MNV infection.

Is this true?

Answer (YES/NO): NO